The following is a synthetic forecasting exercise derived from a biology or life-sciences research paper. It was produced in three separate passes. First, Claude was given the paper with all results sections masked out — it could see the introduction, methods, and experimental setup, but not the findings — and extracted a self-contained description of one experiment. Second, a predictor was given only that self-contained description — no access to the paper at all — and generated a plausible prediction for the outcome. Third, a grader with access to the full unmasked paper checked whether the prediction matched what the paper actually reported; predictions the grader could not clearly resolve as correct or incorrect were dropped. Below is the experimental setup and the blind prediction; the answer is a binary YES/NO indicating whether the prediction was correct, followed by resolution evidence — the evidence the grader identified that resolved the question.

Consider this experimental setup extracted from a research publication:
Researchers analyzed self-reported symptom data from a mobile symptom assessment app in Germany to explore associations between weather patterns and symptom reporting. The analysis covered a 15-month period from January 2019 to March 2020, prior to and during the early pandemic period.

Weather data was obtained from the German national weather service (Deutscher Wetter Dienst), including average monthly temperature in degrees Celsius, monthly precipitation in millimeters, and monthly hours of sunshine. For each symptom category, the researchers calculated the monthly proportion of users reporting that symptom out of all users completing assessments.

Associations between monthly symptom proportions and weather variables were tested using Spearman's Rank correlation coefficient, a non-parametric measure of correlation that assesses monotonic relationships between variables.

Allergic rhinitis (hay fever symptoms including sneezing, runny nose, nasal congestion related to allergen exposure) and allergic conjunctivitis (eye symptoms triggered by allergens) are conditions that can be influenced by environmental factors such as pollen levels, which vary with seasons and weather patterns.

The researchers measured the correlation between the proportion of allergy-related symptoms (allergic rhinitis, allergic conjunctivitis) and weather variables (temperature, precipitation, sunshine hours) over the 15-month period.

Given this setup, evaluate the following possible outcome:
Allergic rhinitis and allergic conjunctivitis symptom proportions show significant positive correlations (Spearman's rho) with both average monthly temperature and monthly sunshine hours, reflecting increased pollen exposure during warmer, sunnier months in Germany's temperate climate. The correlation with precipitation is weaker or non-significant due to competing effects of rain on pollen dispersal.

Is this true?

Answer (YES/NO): NO